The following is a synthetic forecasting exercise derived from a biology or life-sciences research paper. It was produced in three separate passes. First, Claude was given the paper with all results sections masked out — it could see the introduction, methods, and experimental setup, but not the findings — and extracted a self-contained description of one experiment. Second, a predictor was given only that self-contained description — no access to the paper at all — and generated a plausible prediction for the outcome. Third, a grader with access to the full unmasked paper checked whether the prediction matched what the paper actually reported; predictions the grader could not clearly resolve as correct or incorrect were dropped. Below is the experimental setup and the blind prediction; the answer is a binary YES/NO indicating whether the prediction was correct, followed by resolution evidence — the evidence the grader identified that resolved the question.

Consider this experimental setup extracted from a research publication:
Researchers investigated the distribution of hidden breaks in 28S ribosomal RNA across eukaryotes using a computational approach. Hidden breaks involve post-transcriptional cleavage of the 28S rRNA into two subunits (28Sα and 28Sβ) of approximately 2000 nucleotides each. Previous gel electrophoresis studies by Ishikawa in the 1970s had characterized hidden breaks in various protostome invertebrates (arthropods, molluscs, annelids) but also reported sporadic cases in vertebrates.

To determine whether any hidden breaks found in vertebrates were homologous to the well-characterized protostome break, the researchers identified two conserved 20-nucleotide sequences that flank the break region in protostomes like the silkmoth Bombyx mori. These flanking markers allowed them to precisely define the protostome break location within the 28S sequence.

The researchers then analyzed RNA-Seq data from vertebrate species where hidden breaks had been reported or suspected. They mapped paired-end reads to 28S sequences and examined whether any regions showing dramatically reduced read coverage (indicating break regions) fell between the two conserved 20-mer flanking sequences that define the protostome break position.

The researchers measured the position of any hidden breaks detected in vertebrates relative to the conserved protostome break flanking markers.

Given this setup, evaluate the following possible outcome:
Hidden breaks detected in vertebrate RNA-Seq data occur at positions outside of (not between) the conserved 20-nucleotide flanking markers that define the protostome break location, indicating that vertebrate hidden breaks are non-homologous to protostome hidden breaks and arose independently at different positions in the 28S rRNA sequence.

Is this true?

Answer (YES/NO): YES